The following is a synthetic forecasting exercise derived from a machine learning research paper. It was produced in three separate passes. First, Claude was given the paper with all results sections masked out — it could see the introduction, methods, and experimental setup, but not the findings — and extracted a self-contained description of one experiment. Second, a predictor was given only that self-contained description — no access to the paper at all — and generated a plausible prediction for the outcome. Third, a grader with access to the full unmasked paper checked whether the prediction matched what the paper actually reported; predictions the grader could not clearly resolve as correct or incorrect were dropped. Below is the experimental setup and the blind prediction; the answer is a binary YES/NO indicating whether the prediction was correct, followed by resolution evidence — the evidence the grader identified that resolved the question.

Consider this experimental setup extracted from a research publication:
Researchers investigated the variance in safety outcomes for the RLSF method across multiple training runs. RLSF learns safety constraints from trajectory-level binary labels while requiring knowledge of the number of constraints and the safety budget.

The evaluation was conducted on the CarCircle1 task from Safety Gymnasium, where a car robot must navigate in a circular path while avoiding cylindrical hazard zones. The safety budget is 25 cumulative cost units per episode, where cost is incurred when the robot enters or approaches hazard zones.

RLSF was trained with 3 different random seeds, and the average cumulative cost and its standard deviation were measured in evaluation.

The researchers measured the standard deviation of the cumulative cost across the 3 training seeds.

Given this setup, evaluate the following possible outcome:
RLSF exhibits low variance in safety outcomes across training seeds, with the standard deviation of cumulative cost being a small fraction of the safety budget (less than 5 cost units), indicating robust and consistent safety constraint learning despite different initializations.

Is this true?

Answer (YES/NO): NO